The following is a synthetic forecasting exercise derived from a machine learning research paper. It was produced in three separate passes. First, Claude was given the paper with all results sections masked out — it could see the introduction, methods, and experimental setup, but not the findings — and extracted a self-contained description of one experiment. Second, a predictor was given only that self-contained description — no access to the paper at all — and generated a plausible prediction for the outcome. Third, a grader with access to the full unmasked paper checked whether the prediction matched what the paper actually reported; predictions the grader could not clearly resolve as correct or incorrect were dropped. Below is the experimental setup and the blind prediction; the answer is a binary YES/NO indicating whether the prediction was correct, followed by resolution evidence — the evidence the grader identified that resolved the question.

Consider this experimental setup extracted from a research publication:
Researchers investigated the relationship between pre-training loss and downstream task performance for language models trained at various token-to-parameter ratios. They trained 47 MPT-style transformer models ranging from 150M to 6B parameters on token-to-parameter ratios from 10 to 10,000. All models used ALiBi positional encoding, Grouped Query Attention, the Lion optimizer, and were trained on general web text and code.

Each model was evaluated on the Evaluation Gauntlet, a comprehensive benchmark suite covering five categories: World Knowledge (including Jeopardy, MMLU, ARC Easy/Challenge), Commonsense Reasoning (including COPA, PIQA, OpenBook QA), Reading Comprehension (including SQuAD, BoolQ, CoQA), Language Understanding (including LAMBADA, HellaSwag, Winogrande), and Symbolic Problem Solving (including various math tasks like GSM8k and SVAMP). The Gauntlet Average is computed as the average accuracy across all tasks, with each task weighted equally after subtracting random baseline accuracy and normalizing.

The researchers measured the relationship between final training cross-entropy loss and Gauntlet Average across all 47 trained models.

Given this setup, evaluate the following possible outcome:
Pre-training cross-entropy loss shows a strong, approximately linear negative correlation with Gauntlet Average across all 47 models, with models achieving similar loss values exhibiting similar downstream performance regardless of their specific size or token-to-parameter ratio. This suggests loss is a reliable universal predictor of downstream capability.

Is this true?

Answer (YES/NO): NO